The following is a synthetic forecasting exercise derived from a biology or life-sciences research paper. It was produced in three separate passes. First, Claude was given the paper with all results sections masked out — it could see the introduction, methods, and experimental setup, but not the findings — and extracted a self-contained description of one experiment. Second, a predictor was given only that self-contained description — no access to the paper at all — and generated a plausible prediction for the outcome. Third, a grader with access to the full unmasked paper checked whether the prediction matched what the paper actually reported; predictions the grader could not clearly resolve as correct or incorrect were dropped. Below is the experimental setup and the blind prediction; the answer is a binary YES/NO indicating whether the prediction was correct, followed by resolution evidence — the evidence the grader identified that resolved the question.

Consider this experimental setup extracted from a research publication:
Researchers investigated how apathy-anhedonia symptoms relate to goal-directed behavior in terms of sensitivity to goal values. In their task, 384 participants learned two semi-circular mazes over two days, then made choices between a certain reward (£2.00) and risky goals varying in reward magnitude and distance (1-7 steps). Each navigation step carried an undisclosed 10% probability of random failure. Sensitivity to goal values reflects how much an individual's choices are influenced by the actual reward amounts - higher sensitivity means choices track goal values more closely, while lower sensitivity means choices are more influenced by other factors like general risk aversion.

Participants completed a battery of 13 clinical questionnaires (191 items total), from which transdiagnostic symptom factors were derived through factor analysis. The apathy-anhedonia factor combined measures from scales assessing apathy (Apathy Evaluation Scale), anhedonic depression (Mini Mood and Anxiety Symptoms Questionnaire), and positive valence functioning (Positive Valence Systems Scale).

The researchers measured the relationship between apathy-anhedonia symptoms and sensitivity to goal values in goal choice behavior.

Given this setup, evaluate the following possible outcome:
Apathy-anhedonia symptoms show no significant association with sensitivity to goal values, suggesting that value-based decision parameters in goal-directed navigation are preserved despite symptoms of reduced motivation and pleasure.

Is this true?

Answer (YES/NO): NO